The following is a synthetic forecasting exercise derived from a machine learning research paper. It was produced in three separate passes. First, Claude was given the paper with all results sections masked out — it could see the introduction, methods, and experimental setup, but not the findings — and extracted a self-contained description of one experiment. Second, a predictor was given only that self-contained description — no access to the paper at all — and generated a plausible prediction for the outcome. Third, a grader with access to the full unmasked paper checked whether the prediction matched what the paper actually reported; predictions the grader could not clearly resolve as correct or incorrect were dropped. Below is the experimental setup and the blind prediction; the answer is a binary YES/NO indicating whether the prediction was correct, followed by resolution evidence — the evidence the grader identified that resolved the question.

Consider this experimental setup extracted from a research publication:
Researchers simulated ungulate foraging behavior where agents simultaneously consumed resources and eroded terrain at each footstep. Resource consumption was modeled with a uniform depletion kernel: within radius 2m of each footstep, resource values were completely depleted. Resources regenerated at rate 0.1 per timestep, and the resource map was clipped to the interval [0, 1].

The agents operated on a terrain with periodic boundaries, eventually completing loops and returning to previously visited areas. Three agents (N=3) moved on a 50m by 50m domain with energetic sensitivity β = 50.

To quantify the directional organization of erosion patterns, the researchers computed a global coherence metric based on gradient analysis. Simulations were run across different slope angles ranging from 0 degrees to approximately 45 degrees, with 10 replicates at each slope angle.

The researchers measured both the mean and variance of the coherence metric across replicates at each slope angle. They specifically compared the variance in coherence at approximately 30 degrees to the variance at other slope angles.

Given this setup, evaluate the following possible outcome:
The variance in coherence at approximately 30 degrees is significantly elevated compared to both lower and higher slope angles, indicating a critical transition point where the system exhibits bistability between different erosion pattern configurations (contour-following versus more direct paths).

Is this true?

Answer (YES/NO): NO